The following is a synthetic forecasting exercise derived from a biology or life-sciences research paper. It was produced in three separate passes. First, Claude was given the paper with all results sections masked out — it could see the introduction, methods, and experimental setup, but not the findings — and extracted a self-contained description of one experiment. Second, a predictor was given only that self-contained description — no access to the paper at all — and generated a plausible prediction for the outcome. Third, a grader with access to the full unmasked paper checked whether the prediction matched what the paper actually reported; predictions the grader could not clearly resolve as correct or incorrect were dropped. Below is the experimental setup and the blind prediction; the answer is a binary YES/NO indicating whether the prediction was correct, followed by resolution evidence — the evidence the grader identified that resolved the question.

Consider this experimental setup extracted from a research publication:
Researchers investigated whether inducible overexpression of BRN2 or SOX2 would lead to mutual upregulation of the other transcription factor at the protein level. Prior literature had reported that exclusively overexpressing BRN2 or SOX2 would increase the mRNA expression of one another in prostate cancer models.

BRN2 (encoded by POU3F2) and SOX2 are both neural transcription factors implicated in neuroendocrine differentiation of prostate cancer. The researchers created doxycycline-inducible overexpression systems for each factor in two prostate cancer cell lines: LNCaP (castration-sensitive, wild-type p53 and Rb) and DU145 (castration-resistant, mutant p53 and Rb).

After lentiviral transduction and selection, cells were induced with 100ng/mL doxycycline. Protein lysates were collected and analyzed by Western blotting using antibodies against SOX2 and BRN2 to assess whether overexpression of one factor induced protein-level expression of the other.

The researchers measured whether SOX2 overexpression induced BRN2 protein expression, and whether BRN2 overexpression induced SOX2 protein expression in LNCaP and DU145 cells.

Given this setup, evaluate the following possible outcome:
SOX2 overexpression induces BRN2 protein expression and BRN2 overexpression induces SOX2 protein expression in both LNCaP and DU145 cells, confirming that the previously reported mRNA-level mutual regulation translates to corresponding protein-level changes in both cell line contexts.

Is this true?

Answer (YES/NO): NO